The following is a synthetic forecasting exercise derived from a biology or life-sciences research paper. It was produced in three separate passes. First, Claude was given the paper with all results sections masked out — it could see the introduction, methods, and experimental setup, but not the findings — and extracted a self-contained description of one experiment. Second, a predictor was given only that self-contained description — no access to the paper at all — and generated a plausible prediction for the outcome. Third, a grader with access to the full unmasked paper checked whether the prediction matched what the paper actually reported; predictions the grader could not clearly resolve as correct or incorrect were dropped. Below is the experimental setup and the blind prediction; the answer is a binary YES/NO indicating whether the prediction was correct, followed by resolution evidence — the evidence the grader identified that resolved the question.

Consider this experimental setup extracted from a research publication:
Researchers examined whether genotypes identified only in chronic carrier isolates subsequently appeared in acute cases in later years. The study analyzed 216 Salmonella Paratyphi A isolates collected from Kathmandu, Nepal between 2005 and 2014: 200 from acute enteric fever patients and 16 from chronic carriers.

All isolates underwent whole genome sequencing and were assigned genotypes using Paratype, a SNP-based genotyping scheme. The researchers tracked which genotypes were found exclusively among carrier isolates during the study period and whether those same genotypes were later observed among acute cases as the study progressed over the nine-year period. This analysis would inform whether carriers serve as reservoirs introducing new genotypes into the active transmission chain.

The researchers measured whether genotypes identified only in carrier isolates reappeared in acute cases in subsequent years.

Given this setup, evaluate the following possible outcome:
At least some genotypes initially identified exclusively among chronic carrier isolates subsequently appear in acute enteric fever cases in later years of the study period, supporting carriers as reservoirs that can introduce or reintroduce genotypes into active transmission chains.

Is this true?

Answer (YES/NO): NO